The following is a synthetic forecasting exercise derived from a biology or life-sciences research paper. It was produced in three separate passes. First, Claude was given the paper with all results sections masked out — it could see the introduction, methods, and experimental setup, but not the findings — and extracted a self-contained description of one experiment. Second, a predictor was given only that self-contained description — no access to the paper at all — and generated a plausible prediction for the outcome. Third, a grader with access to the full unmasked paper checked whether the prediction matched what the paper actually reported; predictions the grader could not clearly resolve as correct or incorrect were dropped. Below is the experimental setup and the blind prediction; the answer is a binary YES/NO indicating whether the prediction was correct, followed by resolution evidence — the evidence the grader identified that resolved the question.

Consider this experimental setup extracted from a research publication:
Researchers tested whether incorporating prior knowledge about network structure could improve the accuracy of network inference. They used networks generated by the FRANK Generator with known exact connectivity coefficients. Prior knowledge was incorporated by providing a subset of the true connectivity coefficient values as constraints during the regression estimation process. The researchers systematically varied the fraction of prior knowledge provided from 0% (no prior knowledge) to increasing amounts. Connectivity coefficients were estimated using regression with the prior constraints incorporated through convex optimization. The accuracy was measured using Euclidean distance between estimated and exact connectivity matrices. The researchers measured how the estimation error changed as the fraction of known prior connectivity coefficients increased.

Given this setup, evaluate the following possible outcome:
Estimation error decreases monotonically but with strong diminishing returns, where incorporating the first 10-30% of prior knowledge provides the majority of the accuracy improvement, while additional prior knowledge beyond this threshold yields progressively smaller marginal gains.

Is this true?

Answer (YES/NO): NO